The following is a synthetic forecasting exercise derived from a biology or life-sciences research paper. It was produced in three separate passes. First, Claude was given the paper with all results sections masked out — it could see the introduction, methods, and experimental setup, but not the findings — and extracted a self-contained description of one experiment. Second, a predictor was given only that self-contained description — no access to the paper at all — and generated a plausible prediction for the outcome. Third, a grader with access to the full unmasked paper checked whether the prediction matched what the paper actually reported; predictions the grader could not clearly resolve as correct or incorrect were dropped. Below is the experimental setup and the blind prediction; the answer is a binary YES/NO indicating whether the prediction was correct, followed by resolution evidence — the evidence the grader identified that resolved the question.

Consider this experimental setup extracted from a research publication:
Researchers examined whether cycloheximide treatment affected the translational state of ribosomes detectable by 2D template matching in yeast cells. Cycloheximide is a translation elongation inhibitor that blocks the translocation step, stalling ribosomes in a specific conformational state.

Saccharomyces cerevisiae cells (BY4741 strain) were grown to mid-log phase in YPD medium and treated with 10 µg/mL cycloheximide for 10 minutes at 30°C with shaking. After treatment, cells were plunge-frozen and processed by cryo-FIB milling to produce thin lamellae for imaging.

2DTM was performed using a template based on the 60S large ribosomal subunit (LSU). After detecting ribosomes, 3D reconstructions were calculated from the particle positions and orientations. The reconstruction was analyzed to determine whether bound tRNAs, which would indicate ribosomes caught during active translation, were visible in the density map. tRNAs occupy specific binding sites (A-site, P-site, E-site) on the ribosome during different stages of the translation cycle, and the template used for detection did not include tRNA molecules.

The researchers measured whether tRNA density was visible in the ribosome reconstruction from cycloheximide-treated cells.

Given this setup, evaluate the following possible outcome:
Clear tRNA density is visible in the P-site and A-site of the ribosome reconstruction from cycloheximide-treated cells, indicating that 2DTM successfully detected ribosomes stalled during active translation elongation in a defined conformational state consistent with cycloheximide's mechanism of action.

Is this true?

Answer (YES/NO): YES